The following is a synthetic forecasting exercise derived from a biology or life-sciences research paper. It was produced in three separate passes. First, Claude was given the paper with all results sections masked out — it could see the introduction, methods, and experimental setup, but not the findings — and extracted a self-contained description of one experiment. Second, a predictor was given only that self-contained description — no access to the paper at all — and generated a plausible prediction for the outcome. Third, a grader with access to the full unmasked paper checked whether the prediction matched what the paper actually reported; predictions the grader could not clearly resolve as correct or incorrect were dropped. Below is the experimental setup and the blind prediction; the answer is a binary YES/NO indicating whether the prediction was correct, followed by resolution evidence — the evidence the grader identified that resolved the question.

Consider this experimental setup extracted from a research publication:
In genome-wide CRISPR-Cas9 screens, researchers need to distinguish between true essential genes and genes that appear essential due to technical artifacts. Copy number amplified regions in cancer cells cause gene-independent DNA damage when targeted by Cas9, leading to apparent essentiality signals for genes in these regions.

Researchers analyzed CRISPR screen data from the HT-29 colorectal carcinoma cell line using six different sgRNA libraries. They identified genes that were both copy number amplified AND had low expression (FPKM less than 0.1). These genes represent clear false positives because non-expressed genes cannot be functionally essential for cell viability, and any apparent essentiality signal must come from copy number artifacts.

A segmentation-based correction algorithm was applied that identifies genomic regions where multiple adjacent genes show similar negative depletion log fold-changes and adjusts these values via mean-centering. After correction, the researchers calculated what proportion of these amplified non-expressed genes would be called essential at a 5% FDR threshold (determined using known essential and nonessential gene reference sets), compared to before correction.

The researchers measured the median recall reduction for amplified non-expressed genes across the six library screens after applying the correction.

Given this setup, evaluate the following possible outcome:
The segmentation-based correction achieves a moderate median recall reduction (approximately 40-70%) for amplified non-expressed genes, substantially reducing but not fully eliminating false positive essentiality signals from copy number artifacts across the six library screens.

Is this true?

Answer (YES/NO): NO